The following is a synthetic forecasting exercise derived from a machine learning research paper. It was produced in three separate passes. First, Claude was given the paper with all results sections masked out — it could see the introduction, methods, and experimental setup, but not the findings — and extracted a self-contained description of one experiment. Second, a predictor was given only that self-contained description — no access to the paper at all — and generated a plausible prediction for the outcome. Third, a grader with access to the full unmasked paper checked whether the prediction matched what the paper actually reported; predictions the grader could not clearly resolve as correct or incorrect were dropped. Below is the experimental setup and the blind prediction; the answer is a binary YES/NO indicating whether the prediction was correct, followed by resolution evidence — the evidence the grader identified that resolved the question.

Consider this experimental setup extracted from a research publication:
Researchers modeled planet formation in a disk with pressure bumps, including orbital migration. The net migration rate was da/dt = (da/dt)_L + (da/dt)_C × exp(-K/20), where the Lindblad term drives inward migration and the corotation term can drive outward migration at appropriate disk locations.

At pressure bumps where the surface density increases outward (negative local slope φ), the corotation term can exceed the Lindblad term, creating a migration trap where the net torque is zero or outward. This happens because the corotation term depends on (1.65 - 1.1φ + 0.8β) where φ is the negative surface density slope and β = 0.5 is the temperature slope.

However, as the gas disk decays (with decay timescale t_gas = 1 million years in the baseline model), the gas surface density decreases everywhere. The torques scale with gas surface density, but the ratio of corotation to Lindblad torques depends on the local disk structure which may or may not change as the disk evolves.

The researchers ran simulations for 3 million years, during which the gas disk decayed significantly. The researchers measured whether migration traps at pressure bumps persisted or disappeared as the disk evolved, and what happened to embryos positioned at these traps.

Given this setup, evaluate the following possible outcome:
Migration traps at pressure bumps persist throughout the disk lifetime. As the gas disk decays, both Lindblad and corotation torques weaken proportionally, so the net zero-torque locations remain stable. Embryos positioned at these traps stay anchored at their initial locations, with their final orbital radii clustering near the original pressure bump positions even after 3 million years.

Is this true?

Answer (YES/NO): NO